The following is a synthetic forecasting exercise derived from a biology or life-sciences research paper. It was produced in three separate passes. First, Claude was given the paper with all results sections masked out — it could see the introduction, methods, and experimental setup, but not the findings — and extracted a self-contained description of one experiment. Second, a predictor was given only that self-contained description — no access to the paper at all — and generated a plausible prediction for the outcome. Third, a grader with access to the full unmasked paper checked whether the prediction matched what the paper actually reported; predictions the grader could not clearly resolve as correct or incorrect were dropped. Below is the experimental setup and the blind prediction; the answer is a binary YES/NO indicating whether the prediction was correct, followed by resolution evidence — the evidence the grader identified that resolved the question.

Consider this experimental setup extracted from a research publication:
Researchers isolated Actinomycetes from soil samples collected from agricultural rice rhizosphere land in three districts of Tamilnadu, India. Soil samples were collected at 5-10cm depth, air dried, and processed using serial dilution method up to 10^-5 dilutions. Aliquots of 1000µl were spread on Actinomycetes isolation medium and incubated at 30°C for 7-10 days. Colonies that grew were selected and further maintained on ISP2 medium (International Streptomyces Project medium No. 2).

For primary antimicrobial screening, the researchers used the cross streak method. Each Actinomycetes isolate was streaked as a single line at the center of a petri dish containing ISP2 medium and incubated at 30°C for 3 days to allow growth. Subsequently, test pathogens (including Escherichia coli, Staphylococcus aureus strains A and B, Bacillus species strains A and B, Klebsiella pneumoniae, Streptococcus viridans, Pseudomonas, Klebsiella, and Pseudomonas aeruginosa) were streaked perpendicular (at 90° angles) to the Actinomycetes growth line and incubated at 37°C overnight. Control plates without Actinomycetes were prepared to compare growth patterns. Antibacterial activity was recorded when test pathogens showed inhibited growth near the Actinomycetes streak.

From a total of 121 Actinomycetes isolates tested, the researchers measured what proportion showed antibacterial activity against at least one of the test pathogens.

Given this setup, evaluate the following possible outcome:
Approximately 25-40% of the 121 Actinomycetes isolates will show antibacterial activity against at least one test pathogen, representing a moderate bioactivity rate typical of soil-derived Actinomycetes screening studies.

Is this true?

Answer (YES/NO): NO